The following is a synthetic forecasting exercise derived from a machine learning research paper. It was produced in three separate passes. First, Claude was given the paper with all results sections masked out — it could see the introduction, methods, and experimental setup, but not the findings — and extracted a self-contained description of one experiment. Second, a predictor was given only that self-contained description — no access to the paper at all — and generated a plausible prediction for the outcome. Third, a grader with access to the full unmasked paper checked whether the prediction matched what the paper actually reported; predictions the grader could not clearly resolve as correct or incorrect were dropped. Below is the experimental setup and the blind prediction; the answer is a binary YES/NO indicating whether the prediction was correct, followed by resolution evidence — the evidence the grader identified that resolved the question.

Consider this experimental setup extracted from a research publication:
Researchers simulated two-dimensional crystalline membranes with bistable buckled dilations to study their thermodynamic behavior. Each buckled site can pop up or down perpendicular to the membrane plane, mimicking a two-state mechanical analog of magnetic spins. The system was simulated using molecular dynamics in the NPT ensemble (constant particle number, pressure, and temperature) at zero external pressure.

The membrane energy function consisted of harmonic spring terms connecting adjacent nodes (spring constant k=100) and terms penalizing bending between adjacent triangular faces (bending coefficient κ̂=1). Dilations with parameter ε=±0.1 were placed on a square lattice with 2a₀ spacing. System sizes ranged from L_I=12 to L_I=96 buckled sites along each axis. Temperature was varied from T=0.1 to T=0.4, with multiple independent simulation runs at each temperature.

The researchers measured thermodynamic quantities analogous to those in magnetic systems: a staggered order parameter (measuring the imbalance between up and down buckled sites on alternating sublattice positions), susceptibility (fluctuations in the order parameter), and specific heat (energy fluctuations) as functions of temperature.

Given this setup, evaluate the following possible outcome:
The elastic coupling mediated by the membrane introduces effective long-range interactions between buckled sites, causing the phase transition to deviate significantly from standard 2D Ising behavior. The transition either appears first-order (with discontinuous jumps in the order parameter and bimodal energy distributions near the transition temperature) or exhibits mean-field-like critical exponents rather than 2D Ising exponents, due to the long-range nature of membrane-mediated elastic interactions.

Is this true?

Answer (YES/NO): NO